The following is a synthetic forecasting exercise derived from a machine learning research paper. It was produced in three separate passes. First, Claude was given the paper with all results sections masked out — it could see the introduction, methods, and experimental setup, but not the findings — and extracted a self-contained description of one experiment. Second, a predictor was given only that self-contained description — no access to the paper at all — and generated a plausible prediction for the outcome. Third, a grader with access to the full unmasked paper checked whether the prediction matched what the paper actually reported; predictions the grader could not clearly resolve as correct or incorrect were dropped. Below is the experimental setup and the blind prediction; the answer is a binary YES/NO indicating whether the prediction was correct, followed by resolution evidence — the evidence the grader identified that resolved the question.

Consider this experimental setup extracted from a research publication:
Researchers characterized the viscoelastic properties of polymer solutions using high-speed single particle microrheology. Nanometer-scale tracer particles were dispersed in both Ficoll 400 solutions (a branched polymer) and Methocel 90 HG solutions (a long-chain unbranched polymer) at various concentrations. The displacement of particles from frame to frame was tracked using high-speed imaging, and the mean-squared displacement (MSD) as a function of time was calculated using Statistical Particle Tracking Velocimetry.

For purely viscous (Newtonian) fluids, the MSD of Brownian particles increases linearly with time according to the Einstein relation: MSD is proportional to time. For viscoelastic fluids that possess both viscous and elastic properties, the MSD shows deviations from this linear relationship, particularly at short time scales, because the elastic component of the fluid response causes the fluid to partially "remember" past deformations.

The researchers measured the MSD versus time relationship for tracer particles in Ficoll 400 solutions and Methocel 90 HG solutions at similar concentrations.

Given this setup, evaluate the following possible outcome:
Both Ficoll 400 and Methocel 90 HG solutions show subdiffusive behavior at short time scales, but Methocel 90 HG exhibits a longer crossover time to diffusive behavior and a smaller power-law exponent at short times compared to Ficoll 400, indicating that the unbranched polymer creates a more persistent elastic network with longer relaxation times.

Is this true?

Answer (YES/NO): NO